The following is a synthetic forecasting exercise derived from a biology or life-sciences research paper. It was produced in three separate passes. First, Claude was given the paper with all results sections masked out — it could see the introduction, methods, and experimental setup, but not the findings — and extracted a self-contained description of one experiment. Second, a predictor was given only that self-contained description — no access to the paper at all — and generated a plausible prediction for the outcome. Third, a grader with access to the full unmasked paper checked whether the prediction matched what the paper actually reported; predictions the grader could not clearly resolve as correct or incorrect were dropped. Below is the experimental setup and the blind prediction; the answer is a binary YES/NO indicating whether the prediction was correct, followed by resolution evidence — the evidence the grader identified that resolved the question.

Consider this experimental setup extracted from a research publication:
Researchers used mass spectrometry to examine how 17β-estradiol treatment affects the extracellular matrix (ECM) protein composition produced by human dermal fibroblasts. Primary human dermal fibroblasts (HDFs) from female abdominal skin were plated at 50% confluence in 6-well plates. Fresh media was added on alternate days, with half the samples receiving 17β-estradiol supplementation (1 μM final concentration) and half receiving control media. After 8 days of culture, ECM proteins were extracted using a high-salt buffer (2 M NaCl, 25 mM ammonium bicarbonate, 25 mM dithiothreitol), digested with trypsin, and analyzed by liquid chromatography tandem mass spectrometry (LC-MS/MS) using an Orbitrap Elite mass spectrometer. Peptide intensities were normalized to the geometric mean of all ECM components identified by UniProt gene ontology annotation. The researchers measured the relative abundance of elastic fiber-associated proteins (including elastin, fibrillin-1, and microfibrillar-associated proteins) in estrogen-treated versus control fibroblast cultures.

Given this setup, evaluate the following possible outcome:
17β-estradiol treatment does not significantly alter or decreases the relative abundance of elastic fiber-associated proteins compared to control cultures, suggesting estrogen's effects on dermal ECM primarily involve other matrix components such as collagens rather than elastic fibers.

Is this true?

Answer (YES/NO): NO